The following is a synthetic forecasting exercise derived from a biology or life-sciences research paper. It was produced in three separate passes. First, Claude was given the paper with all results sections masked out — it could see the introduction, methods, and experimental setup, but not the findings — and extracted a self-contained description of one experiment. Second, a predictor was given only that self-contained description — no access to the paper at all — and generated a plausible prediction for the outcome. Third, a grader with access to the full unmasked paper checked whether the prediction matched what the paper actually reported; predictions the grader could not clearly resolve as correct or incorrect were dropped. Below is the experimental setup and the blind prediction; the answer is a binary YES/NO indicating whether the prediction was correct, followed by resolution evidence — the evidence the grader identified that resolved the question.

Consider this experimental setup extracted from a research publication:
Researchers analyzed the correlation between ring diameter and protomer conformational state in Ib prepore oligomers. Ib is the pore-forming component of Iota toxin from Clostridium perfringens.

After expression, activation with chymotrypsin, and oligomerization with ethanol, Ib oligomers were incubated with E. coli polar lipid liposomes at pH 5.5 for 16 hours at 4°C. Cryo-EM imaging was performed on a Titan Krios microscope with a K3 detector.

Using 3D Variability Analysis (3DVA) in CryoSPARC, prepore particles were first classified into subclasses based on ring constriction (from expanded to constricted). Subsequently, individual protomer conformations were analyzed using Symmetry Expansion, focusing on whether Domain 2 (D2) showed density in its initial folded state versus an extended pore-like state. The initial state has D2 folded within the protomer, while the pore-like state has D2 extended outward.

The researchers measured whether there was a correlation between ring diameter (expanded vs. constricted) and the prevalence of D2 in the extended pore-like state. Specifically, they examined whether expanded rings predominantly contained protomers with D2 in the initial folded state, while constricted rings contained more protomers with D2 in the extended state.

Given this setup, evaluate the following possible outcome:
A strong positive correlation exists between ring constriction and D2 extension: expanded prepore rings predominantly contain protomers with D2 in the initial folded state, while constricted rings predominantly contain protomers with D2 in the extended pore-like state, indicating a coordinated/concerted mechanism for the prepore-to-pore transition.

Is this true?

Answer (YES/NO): NO